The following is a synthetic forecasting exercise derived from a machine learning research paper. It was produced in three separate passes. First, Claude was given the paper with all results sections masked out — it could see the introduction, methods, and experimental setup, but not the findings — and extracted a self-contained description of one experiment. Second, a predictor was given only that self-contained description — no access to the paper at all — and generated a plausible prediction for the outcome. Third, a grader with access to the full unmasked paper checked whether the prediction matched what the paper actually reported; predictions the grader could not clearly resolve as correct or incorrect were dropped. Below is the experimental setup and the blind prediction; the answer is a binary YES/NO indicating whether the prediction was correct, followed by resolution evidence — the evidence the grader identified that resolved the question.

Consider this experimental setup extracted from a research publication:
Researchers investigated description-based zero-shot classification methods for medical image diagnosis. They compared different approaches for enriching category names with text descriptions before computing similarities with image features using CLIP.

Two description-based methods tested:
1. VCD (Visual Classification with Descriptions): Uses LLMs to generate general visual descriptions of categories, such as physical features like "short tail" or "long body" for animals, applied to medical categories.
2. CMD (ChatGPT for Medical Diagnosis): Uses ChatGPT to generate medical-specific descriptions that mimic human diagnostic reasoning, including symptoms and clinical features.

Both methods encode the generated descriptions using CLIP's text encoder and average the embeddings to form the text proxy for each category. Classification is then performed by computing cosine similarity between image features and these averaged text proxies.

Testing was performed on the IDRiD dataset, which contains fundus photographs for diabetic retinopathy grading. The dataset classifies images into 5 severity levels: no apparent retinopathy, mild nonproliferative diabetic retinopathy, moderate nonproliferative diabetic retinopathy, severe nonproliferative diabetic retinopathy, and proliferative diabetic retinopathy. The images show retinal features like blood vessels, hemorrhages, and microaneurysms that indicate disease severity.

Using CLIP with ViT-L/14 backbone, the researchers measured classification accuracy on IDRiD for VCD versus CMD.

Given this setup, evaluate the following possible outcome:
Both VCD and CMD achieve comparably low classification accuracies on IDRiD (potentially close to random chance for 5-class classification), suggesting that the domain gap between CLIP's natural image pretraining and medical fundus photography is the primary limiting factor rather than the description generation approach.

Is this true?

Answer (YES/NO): YES